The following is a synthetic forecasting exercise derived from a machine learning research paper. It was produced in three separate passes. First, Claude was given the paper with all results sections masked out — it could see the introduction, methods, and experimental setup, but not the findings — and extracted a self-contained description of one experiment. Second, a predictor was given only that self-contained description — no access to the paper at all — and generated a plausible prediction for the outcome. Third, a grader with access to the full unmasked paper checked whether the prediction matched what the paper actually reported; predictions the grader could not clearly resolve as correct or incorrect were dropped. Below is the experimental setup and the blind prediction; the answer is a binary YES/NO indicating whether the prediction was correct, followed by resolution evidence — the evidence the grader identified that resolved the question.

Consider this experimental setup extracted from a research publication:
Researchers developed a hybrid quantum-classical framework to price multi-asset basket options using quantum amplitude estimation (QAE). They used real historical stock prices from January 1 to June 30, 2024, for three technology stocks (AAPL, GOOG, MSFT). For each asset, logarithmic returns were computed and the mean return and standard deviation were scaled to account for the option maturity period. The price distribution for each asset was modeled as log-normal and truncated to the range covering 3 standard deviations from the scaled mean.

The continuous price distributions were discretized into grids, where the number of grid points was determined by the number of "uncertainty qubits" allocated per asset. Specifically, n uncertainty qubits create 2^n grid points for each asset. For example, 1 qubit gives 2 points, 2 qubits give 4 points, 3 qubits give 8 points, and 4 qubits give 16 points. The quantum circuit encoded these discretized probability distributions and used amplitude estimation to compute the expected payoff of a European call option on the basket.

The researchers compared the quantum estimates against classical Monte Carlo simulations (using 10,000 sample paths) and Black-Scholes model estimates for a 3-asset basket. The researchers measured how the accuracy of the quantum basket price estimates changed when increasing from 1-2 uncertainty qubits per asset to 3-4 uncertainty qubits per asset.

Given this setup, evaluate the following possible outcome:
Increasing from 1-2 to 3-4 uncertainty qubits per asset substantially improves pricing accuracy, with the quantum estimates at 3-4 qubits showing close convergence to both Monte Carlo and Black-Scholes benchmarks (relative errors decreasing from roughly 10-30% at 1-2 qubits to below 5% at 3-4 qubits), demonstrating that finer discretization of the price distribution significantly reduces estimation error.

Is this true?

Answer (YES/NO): NO